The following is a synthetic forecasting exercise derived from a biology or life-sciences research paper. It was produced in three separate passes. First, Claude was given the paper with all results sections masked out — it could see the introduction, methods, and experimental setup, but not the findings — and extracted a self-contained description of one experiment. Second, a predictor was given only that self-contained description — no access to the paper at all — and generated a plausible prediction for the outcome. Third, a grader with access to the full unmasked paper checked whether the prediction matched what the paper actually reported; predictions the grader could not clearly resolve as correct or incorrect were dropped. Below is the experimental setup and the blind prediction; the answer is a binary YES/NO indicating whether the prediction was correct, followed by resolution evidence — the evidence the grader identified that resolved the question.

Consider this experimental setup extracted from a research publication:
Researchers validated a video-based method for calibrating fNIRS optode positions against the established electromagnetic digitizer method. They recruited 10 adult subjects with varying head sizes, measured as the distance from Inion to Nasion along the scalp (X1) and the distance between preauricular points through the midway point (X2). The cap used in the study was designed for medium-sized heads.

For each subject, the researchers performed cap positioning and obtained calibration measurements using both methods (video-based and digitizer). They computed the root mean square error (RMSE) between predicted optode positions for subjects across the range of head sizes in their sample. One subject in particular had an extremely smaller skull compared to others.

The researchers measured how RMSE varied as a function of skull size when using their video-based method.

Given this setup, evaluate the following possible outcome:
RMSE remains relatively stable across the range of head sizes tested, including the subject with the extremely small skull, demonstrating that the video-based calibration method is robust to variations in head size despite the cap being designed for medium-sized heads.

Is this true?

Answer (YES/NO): NO